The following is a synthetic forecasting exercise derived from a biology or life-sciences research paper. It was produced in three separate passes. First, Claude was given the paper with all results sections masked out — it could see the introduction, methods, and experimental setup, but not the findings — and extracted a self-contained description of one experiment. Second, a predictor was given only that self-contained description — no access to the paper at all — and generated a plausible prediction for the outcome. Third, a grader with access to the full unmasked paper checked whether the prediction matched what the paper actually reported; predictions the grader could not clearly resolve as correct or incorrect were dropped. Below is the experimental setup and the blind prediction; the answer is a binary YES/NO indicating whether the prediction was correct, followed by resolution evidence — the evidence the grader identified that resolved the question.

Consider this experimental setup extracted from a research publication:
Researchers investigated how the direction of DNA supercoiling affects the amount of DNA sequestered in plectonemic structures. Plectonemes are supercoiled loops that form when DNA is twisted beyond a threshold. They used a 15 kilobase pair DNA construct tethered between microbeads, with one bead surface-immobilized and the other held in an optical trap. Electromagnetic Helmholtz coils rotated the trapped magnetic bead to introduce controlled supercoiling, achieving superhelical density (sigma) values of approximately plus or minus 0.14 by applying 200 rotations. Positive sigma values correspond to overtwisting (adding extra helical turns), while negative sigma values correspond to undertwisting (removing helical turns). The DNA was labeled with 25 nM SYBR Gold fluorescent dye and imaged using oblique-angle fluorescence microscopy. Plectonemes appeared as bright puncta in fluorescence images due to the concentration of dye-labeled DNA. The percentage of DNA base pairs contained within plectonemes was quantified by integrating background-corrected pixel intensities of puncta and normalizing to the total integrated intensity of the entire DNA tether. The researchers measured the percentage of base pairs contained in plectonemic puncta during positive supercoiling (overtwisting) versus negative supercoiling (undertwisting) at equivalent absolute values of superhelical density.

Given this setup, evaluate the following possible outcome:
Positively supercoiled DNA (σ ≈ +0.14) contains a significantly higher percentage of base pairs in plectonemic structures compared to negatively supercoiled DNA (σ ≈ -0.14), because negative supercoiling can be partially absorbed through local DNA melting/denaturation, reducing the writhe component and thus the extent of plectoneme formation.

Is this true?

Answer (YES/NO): YES